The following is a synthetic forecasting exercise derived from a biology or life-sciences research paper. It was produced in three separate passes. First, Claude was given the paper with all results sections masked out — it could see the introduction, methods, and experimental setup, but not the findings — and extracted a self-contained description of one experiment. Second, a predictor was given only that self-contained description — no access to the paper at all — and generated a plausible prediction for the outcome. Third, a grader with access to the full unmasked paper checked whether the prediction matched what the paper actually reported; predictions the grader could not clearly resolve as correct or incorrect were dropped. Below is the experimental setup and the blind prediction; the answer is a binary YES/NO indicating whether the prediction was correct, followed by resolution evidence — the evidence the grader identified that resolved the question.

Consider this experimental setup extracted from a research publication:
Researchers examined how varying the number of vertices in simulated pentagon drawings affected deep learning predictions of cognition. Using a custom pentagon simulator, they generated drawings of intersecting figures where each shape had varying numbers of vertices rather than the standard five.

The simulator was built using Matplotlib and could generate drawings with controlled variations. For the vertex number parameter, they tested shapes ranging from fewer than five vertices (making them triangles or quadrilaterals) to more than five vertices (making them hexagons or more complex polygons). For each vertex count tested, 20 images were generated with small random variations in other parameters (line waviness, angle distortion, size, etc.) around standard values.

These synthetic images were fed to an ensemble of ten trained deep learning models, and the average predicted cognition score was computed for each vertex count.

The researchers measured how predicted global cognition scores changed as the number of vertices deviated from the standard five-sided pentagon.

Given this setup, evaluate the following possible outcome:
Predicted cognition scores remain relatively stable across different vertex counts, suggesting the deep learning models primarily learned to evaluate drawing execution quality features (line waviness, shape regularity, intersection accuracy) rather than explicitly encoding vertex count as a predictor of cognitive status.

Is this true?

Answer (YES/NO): NO